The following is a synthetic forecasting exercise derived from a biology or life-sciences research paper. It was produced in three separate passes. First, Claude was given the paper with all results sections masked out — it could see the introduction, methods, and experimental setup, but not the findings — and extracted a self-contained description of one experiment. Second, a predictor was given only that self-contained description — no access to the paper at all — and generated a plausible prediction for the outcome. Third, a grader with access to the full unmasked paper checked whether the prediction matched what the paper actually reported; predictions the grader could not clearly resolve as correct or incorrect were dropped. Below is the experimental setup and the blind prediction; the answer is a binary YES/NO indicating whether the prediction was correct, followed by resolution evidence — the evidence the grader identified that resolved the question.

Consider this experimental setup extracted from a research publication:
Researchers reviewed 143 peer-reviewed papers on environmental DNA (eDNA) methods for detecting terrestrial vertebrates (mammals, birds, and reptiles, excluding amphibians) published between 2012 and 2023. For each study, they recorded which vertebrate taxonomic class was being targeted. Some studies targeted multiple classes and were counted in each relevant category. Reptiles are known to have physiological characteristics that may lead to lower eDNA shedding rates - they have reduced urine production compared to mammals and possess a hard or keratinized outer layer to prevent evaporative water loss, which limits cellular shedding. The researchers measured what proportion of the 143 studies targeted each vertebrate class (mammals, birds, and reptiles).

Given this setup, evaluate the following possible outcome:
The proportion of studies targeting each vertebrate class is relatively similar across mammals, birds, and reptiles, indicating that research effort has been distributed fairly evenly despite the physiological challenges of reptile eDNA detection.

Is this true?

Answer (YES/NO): NO